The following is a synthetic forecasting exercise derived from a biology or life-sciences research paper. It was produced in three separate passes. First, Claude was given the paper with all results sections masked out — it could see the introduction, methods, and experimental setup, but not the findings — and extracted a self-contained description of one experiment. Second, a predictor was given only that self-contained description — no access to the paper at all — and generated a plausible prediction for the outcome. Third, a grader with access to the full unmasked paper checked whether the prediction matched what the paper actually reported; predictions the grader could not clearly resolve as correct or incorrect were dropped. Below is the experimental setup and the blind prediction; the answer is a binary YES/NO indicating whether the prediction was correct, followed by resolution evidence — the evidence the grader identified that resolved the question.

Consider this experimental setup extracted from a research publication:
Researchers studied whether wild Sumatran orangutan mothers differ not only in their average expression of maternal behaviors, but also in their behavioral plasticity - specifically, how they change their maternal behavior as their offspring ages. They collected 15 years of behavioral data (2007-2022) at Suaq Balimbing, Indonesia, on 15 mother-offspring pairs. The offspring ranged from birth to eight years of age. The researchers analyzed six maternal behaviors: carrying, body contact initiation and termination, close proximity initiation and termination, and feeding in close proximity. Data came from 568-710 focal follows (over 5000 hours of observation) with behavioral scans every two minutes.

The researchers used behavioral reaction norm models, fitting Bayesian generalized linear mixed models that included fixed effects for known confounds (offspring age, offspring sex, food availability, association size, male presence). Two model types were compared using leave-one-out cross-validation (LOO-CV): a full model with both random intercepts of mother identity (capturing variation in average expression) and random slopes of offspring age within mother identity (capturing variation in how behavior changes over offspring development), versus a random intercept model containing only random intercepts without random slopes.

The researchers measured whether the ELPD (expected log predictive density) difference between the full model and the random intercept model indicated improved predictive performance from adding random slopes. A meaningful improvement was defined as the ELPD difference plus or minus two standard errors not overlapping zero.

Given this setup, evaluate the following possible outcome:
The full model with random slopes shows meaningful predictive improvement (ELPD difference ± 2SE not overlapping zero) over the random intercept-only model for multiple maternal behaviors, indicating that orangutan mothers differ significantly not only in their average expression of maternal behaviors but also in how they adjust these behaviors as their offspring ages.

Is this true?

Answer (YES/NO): YES